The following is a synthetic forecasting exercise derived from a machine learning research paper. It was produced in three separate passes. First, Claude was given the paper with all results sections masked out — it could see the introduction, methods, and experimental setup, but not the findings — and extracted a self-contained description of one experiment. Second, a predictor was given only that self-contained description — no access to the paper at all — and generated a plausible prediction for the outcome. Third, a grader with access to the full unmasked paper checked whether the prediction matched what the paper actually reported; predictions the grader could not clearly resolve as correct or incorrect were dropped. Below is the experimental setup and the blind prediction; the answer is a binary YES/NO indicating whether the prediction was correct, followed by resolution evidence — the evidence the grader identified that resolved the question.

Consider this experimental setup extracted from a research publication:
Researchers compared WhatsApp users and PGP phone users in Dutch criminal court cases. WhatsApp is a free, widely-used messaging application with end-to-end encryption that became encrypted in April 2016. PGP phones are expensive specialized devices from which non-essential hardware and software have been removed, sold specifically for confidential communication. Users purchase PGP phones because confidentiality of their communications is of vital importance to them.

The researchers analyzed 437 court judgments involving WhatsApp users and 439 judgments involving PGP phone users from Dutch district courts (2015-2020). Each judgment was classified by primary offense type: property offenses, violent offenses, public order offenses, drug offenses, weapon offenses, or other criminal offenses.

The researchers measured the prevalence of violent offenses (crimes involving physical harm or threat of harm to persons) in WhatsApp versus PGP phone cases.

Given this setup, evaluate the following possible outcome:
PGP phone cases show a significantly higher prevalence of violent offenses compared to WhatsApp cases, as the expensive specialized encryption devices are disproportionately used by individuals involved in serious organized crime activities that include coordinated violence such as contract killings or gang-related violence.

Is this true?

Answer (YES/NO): NO